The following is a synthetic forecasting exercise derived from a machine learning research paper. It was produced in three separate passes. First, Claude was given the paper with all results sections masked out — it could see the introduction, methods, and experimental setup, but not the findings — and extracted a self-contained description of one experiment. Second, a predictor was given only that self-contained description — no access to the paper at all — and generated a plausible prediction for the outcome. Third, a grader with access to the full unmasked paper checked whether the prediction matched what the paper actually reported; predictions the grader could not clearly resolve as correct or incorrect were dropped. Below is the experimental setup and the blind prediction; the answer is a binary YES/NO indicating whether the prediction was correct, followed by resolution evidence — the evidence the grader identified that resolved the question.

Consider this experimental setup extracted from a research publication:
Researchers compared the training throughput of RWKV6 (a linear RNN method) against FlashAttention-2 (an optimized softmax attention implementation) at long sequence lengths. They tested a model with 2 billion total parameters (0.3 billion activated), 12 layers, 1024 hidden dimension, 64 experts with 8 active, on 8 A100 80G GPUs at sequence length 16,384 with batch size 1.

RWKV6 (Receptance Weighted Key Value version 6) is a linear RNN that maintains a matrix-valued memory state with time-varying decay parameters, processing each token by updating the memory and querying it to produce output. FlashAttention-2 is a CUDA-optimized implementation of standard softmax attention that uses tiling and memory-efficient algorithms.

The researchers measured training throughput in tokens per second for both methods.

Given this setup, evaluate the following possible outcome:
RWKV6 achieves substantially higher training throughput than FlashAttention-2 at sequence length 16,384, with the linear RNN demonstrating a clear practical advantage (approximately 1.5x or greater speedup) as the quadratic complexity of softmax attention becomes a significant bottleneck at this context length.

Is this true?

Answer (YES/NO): NO